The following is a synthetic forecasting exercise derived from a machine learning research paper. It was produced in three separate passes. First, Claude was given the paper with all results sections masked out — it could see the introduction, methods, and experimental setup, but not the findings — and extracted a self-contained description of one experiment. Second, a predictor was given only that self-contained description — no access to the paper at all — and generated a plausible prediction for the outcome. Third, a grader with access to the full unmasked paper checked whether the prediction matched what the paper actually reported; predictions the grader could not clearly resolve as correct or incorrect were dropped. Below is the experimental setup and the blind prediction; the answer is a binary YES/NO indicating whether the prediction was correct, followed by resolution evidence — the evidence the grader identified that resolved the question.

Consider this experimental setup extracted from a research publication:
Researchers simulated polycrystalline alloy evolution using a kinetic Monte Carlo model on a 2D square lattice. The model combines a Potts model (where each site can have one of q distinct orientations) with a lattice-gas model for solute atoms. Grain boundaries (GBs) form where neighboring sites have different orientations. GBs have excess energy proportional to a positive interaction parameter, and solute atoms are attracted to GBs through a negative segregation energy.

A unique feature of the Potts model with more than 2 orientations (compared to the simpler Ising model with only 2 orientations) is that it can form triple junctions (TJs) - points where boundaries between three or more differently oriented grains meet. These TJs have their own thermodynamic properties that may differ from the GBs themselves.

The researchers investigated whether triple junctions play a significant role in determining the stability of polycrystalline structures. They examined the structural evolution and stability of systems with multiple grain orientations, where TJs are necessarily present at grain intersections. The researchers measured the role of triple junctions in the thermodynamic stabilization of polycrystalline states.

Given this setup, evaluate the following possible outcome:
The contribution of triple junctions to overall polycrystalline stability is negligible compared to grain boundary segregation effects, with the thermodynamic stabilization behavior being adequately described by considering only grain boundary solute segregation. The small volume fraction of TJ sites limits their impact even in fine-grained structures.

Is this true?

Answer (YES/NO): NO